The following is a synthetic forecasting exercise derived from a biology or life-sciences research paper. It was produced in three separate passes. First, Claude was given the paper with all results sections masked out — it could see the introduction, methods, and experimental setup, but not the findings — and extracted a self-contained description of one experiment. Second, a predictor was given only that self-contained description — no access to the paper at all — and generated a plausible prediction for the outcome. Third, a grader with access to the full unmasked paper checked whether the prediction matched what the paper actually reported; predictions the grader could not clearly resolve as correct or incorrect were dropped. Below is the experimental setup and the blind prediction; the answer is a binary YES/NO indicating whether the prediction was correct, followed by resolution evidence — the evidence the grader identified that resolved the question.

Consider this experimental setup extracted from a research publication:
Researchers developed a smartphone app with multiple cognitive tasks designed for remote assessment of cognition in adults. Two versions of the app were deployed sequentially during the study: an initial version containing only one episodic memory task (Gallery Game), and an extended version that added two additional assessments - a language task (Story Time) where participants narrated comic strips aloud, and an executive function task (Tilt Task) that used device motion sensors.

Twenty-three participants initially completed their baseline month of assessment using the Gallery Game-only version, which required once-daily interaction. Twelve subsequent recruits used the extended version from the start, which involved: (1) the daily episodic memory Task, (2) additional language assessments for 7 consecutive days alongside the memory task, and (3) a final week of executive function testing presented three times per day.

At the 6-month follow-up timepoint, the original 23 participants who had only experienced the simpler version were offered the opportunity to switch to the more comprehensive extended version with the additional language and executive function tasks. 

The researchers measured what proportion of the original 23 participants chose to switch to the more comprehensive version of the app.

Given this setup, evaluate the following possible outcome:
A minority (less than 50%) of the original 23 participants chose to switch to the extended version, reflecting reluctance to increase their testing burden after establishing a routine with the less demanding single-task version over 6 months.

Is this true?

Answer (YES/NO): NO